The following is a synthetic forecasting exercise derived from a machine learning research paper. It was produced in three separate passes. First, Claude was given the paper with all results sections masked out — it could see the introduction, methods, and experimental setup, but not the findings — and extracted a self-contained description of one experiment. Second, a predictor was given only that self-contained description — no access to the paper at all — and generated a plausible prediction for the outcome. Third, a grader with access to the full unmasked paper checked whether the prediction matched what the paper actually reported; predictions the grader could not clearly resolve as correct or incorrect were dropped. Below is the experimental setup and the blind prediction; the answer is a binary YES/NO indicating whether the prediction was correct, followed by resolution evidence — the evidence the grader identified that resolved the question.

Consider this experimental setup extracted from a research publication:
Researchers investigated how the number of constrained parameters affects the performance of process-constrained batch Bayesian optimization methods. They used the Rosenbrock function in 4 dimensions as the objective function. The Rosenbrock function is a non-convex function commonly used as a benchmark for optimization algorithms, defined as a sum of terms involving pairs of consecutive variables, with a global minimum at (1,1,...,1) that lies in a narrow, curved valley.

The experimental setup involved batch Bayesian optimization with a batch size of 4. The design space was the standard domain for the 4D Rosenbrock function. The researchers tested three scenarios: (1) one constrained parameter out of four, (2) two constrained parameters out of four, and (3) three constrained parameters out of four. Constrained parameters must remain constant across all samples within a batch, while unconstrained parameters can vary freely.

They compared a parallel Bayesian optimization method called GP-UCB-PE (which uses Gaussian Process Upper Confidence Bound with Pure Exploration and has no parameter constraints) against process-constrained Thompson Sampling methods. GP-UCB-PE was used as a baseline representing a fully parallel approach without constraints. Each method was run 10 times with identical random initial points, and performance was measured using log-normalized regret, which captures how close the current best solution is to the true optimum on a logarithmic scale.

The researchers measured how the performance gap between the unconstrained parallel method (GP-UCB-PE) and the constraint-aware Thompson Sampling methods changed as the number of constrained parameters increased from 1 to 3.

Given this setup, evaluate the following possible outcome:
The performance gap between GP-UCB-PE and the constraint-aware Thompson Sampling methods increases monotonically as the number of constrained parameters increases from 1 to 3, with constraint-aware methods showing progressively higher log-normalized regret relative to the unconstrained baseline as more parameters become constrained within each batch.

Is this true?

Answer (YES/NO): YES